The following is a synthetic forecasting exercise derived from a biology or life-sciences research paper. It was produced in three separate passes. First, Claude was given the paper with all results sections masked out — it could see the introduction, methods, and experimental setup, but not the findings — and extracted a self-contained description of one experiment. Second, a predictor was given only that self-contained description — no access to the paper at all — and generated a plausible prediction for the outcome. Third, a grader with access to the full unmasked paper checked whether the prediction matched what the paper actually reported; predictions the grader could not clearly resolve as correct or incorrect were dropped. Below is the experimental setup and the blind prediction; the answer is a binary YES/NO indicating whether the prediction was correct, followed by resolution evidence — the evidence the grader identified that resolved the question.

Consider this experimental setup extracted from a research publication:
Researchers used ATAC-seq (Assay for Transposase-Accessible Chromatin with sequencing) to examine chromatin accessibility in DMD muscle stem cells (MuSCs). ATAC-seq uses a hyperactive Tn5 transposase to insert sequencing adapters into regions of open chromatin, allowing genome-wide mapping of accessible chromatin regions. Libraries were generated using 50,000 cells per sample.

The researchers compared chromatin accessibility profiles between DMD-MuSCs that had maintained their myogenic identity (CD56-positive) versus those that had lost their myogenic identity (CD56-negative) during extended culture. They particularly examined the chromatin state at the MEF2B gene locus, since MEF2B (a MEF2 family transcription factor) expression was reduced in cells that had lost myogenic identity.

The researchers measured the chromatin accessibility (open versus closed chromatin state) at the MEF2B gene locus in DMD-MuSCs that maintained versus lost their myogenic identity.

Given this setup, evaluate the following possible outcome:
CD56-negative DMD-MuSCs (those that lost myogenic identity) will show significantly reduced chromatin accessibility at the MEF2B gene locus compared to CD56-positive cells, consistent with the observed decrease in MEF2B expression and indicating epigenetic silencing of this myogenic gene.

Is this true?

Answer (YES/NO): YES